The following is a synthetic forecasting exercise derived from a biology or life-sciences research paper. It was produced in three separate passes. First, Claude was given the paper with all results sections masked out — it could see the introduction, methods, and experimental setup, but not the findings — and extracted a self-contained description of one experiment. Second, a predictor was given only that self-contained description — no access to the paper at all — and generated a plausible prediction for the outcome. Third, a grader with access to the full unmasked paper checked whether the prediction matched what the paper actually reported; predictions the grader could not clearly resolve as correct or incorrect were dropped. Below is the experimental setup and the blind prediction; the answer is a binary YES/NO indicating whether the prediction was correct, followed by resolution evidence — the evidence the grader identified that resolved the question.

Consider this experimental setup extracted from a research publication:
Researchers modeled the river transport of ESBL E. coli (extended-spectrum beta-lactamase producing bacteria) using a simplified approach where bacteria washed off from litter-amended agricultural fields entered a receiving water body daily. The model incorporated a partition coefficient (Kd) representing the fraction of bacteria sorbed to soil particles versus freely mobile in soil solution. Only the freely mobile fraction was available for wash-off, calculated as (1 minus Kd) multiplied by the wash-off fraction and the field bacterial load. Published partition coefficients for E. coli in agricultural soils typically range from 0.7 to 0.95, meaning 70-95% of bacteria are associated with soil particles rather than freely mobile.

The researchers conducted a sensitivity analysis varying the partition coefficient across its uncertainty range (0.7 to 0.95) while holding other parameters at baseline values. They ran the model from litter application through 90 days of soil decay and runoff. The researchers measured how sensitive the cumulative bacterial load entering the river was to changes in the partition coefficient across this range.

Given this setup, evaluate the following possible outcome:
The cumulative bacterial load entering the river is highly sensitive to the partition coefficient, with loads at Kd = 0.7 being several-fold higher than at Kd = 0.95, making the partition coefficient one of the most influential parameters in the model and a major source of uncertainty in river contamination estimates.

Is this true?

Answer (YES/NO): YES